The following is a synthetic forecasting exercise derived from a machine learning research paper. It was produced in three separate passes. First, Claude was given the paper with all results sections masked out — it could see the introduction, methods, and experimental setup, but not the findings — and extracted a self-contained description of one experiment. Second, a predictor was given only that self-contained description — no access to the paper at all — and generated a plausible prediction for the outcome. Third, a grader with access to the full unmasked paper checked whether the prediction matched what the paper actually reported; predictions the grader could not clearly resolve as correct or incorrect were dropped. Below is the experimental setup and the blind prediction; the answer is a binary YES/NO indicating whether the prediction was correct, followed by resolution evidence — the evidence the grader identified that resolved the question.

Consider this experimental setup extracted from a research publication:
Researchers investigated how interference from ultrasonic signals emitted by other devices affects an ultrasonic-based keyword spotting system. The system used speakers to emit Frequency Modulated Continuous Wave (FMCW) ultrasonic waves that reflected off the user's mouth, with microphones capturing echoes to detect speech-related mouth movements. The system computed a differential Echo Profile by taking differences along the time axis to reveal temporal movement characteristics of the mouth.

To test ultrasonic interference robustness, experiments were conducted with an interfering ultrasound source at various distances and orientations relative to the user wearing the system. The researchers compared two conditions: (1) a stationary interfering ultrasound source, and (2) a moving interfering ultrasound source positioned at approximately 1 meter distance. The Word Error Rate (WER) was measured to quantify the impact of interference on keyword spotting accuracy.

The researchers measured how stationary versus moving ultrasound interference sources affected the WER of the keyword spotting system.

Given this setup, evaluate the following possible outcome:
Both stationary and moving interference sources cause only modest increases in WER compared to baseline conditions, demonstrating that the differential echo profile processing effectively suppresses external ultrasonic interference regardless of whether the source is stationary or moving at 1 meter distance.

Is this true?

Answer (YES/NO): NO